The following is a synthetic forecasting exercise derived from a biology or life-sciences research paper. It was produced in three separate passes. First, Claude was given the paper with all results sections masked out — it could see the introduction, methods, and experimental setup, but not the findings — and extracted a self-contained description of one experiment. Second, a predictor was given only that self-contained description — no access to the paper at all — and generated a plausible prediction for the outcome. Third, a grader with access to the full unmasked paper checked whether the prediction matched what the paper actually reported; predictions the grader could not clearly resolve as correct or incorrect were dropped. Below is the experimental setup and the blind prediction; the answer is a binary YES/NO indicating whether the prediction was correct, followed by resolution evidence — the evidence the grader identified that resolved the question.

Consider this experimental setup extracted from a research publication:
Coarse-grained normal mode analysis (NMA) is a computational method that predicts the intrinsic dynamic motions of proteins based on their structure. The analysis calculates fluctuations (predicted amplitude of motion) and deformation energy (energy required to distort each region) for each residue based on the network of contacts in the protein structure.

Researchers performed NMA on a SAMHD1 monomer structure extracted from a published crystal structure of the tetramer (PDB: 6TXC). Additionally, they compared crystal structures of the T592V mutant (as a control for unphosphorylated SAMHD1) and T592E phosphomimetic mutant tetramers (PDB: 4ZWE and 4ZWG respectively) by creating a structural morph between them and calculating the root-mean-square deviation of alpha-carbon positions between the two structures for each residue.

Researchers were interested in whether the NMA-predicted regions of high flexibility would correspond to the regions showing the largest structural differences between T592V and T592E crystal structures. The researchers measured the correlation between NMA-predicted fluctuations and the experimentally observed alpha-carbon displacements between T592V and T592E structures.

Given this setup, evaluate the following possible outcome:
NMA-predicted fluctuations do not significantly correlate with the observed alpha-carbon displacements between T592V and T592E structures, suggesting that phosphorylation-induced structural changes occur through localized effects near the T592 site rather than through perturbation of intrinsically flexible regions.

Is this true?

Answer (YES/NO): NO